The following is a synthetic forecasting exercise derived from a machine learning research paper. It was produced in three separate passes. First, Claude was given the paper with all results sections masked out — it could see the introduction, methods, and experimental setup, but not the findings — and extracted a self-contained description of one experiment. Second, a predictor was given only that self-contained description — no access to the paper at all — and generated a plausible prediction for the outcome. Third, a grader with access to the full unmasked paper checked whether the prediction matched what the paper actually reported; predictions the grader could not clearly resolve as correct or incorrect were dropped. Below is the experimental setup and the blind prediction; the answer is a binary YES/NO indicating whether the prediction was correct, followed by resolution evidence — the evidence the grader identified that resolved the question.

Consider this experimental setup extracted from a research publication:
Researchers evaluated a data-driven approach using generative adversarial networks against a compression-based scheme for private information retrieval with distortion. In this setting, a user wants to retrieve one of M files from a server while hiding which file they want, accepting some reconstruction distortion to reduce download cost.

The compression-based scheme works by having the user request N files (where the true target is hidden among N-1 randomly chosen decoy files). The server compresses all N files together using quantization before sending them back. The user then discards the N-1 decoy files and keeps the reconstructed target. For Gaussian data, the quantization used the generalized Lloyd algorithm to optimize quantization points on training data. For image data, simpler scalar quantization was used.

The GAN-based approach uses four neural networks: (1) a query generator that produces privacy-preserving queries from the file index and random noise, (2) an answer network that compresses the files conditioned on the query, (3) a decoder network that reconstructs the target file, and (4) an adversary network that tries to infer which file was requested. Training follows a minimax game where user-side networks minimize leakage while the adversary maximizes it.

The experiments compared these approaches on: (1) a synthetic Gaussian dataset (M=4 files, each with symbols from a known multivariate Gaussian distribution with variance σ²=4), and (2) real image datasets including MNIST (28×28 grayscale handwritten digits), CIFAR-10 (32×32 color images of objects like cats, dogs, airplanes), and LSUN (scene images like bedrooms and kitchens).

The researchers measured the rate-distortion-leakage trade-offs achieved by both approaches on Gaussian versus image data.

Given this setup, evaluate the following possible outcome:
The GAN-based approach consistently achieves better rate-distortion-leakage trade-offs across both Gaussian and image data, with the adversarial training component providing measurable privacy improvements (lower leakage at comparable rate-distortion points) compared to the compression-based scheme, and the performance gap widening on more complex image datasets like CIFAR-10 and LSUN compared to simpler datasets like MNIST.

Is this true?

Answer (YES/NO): NO